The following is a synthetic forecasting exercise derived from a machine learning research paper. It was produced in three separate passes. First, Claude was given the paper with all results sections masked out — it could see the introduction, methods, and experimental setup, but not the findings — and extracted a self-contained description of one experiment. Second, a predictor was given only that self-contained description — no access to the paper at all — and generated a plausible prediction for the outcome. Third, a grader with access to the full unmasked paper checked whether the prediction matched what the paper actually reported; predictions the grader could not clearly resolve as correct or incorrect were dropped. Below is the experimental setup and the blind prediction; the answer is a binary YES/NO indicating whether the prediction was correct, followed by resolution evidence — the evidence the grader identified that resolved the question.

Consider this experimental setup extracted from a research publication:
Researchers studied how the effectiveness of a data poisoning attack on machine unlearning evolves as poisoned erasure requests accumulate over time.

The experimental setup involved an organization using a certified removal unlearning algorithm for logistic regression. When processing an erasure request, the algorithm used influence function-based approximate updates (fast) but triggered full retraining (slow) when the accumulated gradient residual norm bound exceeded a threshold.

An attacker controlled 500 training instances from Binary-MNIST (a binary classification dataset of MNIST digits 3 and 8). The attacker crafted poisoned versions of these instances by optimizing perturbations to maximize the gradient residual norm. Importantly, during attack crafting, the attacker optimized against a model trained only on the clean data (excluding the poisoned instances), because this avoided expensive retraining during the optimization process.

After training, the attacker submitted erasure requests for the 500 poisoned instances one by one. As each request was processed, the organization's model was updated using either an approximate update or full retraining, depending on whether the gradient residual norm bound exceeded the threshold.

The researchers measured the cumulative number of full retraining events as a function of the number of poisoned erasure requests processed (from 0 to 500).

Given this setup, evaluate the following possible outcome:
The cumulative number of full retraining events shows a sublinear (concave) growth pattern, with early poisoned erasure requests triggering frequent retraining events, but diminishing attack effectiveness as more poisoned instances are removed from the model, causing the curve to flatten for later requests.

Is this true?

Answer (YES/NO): NO